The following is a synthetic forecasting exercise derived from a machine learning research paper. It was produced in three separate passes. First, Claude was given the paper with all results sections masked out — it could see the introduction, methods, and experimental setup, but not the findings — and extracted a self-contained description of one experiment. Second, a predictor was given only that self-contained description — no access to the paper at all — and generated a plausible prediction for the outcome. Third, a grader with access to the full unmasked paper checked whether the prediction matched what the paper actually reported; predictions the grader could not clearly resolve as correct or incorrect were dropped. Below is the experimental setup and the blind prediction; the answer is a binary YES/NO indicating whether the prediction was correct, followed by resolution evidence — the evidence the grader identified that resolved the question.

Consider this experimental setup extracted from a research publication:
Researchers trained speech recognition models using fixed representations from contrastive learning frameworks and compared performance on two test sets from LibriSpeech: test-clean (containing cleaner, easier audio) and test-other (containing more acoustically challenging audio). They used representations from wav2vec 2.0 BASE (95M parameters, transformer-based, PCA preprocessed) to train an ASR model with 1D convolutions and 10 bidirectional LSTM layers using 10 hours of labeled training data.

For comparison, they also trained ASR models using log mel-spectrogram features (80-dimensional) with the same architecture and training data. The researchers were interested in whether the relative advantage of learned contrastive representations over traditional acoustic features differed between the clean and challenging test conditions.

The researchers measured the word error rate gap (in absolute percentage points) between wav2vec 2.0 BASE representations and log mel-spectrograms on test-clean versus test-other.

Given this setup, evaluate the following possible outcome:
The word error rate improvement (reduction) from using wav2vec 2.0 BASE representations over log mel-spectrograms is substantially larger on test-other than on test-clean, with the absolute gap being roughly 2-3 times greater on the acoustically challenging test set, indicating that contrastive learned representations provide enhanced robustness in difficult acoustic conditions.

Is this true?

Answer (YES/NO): NO